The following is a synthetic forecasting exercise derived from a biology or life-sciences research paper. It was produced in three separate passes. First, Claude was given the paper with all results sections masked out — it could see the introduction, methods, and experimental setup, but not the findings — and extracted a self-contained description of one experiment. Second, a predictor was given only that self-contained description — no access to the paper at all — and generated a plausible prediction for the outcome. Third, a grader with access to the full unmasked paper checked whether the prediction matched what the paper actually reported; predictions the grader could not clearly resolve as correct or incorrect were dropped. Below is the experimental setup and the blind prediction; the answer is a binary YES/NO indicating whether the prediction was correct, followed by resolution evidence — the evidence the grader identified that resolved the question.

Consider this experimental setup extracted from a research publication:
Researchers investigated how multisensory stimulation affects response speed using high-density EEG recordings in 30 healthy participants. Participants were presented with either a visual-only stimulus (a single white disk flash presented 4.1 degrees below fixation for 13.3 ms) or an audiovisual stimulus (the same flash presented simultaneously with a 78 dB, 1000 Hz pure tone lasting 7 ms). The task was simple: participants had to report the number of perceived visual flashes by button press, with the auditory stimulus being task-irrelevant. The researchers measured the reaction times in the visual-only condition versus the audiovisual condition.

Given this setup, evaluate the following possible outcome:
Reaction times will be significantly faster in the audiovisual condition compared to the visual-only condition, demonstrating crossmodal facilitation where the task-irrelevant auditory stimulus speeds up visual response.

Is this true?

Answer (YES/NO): YES